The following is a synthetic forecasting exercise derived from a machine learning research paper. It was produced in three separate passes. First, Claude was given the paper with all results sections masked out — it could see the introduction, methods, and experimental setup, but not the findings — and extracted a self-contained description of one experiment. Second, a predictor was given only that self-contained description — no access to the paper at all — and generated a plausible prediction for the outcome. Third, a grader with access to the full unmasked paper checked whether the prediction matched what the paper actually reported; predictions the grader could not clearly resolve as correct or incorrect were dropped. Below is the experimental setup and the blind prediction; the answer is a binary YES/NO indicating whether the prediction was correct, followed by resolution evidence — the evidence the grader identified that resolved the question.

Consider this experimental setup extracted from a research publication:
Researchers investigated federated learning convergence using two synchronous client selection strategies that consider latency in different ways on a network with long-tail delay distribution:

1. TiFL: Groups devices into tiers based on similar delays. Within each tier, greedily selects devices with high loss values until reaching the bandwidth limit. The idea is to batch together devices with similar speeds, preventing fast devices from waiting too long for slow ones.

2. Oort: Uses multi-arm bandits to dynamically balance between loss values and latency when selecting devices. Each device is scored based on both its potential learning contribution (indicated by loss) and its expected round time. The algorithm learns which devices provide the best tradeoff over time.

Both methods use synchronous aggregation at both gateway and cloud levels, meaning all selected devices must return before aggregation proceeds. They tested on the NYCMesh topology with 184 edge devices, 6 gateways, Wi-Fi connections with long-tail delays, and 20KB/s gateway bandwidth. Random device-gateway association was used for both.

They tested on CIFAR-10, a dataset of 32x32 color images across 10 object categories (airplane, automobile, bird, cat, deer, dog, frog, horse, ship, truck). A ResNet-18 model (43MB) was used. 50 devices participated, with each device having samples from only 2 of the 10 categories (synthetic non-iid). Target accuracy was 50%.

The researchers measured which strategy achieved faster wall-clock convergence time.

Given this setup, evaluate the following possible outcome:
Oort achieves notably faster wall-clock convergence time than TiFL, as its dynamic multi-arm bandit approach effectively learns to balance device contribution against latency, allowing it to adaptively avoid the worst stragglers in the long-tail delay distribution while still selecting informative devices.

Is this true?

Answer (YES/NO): YES